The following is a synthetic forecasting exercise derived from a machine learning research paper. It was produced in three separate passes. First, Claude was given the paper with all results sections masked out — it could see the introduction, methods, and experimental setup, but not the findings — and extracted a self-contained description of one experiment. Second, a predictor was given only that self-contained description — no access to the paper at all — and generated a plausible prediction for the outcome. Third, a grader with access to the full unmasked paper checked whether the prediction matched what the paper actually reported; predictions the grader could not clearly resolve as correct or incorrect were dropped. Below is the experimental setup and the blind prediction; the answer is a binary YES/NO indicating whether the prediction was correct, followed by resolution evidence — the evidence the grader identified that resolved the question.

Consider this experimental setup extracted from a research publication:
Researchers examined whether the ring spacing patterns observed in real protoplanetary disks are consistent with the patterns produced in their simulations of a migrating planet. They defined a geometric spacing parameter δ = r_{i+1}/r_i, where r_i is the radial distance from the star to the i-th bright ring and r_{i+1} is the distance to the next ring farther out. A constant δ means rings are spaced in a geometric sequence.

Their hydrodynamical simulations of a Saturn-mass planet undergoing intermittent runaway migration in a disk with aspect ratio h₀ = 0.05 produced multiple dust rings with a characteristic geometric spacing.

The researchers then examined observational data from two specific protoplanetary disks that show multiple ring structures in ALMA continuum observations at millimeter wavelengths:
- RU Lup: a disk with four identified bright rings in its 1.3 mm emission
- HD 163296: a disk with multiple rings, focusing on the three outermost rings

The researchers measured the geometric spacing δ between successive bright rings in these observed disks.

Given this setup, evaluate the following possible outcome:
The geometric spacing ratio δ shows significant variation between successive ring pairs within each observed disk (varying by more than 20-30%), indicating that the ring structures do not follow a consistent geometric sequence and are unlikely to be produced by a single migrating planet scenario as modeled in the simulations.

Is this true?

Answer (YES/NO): NO